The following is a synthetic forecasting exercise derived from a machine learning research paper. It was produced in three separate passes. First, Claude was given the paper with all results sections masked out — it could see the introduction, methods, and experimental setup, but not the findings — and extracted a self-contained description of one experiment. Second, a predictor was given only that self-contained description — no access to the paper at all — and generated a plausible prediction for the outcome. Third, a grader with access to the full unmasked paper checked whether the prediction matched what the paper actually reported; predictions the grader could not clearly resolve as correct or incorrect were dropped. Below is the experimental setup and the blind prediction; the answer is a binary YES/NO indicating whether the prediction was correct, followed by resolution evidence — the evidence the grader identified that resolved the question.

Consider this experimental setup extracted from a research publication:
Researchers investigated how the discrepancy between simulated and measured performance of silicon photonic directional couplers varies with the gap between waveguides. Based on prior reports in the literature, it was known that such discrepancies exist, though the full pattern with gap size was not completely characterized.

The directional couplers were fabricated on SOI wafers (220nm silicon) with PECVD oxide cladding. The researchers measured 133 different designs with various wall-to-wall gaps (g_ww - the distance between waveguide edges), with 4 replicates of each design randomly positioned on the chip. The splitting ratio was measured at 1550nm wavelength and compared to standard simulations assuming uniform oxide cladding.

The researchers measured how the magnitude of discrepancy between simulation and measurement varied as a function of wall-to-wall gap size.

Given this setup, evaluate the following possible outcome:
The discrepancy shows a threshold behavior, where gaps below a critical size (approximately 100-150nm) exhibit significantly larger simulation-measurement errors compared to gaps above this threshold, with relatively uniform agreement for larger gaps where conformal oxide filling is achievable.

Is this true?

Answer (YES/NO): NO